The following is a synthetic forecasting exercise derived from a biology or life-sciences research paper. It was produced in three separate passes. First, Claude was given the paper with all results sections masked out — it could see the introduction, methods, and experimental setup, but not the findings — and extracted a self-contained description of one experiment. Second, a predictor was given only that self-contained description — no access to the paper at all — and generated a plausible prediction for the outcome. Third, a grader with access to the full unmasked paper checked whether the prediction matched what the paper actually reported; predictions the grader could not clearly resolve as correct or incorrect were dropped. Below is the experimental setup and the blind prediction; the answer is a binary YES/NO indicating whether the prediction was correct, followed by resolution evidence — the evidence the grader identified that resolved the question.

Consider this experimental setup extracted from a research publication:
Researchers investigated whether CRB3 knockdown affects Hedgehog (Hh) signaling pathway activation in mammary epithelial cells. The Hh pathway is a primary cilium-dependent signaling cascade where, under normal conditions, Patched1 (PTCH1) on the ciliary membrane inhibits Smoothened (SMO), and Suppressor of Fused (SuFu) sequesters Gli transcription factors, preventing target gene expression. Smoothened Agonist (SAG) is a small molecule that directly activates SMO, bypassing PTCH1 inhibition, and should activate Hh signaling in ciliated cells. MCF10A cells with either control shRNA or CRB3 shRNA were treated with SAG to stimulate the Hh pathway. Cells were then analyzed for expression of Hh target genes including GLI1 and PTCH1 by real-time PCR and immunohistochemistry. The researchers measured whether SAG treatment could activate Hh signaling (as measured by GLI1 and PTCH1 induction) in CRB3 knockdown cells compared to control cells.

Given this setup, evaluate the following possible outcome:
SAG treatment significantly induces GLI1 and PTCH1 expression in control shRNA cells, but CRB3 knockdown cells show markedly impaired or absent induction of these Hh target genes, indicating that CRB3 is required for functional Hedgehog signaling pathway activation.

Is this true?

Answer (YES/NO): YES